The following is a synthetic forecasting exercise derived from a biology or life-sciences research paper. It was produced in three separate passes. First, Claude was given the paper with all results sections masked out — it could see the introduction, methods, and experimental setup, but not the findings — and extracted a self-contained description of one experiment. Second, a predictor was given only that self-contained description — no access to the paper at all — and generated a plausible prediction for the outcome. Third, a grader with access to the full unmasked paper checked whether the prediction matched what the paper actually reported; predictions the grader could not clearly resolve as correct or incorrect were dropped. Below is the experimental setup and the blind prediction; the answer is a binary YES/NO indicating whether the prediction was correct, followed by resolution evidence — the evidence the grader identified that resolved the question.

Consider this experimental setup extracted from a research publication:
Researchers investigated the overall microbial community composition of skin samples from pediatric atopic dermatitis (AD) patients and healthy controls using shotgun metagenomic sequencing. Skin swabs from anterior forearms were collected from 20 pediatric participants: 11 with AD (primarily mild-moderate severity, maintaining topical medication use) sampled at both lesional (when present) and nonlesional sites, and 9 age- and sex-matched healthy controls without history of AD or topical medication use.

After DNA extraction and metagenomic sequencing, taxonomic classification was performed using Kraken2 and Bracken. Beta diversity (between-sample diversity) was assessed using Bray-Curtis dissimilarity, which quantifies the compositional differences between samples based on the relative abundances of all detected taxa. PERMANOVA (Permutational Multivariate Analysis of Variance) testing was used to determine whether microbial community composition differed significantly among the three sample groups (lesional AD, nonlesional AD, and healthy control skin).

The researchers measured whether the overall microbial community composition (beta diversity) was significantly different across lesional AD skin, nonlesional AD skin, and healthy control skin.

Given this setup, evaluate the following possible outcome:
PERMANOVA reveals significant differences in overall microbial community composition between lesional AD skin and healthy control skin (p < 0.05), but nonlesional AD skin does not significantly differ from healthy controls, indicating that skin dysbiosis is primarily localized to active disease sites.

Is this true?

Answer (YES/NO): NO